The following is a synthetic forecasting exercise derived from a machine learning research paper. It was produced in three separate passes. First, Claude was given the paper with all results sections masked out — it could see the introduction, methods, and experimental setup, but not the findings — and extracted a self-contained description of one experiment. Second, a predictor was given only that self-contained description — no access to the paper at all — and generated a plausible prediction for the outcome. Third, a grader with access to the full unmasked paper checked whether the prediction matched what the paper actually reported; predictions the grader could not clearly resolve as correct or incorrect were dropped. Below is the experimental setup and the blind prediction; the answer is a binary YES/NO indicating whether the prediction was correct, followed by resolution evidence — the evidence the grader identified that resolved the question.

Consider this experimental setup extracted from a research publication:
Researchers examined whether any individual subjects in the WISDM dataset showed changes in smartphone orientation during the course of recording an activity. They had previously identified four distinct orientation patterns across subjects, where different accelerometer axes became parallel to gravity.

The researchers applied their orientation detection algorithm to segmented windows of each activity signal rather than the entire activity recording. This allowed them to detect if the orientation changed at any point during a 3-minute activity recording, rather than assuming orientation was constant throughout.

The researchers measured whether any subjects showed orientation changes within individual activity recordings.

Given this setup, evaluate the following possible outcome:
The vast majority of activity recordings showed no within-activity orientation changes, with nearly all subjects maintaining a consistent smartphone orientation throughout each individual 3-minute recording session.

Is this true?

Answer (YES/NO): YES